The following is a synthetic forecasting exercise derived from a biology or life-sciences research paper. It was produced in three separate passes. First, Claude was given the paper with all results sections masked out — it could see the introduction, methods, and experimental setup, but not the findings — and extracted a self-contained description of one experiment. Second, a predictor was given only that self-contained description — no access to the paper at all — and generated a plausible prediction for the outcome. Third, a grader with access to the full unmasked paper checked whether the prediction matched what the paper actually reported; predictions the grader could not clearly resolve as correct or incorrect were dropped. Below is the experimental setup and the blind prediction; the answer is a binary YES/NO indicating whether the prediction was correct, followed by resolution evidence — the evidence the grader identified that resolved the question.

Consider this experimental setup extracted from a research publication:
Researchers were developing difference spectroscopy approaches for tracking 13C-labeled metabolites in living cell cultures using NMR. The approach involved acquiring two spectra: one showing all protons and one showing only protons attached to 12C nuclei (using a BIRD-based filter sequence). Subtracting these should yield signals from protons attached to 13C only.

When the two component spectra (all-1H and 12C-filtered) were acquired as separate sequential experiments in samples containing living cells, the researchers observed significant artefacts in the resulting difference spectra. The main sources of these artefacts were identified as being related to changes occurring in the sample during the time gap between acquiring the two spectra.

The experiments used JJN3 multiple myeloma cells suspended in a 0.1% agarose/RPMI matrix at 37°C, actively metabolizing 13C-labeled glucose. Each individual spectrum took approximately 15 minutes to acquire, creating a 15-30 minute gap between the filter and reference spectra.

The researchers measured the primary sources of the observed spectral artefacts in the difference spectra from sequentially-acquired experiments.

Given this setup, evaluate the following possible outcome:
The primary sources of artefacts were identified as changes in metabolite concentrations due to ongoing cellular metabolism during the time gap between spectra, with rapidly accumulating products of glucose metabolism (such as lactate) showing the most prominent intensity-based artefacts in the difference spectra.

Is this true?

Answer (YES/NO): NO